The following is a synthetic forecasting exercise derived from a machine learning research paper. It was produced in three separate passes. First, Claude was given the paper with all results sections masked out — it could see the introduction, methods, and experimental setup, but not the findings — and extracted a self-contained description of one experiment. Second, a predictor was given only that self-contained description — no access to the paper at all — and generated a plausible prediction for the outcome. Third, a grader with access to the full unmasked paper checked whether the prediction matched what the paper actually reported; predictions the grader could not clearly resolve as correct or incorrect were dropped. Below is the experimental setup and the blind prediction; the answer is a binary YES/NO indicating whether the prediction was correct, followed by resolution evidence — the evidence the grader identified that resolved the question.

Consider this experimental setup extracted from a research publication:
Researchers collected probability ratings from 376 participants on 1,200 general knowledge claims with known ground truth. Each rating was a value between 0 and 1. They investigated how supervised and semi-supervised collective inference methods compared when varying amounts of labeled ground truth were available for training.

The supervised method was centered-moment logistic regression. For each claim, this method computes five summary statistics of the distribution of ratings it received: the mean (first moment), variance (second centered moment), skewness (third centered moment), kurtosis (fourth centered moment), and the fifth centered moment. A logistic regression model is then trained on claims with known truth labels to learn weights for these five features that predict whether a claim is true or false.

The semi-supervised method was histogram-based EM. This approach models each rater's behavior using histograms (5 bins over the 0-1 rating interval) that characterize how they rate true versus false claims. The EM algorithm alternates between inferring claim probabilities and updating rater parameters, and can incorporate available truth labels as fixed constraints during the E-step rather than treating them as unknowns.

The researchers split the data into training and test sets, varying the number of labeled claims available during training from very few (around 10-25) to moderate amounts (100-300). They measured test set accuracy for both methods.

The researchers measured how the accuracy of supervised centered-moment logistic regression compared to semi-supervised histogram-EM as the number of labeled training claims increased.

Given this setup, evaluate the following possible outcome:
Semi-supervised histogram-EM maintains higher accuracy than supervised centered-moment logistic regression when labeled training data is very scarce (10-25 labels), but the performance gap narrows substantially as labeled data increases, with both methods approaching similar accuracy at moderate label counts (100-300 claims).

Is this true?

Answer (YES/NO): YES